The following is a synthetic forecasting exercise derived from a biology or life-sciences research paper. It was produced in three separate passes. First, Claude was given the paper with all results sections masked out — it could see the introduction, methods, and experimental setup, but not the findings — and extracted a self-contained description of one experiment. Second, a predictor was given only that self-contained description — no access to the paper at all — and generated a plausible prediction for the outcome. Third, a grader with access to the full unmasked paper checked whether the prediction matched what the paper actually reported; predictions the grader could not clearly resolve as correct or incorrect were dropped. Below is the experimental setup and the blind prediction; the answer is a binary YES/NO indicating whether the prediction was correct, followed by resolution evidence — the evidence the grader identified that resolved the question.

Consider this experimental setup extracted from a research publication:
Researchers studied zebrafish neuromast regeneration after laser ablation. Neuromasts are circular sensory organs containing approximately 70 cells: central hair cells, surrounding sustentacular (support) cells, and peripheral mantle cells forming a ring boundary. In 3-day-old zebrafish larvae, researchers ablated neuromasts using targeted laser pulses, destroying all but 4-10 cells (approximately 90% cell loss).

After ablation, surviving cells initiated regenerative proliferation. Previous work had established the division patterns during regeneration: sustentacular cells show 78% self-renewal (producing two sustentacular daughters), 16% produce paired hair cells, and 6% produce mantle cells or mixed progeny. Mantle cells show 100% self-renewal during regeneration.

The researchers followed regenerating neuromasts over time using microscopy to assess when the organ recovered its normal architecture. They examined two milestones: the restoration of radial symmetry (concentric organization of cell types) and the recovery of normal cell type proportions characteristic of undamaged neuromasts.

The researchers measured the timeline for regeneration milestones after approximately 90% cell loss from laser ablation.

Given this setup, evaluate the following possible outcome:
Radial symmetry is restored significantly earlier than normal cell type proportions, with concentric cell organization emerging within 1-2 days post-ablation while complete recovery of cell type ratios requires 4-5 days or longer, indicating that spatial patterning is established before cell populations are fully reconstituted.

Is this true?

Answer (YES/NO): NO